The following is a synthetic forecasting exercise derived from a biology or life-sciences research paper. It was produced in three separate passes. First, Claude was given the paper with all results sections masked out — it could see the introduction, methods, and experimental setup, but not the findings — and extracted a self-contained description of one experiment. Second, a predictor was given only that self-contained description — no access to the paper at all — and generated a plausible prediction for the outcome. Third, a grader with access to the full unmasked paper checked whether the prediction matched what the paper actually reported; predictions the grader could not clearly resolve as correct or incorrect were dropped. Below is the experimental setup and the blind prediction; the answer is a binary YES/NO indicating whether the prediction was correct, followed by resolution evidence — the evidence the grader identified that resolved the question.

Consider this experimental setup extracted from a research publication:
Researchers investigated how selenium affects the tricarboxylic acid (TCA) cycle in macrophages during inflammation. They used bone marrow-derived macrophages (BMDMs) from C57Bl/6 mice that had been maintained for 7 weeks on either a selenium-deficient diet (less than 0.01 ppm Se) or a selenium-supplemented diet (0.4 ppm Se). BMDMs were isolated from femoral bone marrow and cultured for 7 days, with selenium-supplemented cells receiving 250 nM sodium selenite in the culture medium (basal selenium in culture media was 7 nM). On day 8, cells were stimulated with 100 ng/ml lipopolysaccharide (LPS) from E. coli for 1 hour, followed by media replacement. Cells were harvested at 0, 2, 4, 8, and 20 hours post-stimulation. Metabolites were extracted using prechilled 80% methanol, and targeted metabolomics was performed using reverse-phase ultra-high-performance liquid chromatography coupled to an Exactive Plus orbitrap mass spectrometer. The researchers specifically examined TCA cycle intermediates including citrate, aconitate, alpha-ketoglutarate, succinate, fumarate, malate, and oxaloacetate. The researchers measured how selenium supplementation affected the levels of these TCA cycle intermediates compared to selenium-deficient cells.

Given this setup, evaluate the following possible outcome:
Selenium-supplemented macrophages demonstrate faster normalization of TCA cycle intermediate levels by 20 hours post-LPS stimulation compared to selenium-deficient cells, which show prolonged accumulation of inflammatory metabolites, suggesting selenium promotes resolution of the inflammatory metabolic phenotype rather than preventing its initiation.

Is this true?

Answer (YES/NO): NO